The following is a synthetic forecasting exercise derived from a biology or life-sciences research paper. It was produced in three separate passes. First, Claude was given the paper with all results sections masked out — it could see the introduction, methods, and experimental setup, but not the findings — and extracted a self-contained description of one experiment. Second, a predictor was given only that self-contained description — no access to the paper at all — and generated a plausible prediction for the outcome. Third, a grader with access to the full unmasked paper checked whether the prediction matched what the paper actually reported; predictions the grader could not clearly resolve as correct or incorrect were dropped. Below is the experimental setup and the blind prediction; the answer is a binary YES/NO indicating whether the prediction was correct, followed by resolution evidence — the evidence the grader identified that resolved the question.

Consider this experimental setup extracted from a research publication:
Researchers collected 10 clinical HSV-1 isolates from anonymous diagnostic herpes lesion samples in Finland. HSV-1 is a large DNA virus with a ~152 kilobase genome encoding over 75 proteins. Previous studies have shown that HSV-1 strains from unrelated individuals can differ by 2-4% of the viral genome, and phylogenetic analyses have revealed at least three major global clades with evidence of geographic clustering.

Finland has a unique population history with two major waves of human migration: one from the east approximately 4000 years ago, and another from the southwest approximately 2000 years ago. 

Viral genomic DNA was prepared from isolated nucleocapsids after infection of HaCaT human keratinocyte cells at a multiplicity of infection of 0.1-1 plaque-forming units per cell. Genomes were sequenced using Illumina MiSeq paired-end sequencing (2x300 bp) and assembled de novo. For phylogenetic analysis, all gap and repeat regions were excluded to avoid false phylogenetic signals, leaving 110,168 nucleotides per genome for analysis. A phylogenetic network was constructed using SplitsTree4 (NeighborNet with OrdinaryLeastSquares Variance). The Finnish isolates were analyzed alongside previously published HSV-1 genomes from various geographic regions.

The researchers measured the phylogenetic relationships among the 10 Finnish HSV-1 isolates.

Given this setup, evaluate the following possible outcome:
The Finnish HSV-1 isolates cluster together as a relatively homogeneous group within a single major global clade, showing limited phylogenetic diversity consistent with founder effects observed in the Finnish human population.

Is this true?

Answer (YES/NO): NO